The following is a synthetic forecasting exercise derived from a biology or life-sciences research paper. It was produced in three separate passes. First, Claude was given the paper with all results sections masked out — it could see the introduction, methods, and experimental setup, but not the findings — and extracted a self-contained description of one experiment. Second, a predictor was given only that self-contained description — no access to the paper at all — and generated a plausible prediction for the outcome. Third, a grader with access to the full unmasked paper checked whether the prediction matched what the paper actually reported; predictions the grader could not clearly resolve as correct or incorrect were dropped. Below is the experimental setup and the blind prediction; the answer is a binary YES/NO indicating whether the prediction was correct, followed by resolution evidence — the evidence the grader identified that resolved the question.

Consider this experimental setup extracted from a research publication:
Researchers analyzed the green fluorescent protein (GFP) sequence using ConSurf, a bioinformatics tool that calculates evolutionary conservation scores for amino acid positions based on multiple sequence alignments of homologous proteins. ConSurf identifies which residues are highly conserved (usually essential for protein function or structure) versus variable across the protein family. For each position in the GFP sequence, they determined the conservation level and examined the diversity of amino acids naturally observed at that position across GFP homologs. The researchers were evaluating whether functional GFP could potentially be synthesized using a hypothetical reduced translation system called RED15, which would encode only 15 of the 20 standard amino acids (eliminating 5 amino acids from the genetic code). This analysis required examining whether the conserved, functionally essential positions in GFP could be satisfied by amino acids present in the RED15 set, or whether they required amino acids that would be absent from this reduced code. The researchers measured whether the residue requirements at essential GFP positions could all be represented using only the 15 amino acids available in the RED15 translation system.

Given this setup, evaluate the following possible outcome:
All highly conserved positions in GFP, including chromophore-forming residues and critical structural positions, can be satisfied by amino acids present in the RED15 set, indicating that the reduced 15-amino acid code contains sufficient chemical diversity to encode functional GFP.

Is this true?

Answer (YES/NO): YES